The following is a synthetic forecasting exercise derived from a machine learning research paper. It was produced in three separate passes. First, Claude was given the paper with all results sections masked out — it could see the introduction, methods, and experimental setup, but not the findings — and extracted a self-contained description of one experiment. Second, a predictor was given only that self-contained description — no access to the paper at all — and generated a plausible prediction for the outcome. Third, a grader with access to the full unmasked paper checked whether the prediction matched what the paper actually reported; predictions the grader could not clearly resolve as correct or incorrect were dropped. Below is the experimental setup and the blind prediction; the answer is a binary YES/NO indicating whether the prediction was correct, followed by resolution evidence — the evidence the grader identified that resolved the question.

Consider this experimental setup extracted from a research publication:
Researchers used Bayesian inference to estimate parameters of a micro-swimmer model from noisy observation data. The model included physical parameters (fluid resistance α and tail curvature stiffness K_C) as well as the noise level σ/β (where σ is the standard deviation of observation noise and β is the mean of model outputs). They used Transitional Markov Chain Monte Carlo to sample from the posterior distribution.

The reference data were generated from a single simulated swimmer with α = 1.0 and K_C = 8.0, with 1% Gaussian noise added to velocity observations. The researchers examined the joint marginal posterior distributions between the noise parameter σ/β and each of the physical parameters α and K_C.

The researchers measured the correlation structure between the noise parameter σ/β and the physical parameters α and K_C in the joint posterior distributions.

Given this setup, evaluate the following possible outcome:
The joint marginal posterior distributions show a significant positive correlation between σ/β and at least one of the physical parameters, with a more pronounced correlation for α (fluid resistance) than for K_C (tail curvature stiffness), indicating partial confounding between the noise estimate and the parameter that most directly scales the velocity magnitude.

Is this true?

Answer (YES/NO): NO